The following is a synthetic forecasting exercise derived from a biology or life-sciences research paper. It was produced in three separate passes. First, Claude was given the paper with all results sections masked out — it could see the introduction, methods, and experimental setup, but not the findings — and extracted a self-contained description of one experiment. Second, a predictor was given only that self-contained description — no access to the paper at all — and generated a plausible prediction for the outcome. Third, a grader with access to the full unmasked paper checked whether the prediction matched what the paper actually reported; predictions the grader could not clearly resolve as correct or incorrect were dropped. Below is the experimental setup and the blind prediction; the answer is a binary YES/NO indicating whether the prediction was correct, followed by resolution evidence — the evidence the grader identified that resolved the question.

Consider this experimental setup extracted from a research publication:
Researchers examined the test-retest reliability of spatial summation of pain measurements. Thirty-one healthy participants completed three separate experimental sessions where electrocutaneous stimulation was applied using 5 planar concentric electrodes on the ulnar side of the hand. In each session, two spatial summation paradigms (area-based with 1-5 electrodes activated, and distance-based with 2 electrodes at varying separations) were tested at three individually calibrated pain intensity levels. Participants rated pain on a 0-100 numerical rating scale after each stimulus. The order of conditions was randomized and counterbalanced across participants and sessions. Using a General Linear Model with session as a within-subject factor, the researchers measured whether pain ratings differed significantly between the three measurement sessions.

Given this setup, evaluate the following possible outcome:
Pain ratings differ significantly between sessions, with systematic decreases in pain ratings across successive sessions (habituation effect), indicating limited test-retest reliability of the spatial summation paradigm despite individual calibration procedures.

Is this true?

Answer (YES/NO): NO